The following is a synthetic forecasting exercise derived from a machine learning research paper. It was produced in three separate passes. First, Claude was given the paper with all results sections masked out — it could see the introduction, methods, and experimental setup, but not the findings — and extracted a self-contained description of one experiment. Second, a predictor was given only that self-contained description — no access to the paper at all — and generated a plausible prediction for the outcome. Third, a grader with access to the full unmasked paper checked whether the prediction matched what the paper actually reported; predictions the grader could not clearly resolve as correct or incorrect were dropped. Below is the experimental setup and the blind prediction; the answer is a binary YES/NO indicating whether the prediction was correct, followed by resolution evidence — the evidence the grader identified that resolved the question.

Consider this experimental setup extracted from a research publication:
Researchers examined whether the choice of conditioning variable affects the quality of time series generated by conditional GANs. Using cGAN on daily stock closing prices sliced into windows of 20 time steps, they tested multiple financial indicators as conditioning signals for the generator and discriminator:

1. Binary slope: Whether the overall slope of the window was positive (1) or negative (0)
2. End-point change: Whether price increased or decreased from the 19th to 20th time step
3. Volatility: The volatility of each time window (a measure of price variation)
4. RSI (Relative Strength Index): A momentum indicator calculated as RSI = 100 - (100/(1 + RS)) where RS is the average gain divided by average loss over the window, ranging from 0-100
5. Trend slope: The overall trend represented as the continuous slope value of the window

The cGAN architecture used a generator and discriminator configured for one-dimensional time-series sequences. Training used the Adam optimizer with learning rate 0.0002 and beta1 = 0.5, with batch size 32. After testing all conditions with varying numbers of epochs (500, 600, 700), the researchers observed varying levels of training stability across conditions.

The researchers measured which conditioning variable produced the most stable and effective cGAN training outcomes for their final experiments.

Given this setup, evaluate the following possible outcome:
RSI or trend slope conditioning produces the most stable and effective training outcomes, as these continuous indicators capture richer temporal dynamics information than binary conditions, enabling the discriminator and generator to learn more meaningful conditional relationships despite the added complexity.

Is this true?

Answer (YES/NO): NO